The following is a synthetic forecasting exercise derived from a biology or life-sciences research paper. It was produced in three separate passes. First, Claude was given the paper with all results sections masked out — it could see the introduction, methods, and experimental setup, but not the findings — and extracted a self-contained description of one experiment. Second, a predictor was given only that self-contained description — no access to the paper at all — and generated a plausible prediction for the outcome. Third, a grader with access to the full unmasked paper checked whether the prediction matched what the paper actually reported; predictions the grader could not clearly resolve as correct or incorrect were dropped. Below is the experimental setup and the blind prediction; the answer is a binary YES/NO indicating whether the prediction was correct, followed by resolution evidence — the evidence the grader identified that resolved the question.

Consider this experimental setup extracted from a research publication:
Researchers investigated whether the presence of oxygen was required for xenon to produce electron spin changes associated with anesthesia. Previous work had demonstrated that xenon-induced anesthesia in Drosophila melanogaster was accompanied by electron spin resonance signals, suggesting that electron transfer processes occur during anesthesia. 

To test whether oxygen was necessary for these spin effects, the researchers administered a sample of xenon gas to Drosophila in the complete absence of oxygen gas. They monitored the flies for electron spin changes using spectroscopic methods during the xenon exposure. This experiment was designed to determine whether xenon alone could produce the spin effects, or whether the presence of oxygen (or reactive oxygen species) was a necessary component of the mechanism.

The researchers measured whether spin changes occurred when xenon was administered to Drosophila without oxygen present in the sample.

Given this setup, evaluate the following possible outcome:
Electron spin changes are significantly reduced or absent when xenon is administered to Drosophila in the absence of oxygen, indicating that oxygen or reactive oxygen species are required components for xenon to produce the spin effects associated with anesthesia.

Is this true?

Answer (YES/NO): YES